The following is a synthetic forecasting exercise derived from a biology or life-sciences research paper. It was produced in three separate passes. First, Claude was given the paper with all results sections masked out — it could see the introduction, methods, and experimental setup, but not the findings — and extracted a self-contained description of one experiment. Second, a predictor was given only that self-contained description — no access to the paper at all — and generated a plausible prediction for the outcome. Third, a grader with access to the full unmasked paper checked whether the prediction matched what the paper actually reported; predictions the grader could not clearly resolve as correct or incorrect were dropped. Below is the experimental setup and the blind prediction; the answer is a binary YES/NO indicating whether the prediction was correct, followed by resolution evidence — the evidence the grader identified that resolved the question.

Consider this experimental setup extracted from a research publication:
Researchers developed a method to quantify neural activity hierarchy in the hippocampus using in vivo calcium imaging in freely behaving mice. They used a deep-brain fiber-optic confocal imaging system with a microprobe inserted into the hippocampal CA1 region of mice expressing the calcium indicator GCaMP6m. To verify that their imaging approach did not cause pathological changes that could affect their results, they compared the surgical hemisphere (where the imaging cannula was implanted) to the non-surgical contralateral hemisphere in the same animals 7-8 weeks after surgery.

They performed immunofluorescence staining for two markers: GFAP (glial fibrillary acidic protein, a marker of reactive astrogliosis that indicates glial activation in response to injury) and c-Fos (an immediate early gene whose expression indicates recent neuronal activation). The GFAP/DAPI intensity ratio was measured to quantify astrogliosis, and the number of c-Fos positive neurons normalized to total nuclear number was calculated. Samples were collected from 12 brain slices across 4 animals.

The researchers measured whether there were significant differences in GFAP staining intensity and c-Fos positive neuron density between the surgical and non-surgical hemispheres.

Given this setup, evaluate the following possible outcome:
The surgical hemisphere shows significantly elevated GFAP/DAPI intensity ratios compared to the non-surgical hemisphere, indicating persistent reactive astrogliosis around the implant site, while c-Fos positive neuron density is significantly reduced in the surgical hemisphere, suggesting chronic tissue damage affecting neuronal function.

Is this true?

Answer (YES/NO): NO